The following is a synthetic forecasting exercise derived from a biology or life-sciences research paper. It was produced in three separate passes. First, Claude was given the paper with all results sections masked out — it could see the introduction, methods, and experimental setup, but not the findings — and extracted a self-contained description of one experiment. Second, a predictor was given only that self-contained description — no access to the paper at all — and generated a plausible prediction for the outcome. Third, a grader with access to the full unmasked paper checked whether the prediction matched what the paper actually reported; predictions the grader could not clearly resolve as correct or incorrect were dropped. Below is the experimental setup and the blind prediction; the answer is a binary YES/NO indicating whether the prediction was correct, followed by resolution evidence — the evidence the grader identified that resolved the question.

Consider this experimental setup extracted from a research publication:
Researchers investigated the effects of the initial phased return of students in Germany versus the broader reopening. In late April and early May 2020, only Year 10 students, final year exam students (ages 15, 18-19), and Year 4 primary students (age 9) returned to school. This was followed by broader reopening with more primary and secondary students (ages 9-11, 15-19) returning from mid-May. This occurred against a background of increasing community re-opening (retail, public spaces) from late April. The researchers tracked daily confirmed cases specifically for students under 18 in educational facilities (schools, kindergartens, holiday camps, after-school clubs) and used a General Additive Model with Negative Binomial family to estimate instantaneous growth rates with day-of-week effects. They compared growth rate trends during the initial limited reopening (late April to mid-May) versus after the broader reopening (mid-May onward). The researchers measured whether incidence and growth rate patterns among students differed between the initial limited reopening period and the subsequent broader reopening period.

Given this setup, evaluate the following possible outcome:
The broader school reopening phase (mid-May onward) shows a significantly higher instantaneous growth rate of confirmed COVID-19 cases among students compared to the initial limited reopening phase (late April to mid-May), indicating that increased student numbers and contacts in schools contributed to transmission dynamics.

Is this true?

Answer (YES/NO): YES